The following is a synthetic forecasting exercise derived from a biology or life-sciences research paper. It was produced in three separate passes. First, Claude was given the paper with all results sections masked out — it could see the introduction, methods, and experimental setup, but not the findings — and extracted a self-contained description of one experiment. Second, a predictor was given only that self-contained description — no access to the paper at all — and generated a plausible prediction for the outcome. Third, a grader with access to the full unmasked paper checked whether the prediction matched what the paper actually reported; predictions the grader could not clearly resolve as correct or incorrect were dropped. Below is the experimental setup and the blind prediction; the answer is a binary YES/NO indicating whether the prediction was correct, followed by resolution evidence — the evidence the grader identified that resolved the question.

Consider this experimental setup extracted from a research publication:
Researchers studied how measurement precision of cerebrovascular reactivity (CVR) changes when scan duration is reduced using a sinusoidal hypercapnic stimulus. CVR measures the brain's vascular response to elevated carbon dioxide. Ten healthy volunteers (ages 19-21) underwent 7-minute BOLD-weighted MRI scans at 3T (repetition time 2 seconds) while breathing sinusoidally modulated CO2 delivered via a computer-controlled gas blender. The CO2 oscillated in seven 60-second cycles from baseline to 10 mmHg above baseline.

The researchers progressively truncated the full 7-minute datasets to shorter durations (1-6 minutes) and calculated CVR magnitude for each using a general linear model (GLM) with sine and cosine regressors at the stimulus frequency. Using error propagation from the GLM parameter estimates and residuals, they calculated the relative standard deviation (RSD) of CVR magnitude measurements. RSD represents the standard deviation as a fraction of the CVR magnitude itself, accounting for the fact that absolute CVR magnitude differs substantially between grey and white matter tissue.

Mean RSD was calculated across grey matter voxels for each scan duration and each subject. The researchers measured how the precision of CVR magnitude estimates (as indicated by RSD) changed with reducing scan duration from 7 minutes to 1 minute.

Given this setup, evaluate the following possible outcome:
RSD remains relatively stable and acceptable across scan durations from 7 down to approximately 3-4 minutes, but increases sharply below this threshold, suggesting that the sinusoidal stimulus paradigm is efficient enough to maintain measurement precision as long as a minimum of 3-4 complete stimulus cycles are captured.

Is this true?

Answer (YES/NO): NO